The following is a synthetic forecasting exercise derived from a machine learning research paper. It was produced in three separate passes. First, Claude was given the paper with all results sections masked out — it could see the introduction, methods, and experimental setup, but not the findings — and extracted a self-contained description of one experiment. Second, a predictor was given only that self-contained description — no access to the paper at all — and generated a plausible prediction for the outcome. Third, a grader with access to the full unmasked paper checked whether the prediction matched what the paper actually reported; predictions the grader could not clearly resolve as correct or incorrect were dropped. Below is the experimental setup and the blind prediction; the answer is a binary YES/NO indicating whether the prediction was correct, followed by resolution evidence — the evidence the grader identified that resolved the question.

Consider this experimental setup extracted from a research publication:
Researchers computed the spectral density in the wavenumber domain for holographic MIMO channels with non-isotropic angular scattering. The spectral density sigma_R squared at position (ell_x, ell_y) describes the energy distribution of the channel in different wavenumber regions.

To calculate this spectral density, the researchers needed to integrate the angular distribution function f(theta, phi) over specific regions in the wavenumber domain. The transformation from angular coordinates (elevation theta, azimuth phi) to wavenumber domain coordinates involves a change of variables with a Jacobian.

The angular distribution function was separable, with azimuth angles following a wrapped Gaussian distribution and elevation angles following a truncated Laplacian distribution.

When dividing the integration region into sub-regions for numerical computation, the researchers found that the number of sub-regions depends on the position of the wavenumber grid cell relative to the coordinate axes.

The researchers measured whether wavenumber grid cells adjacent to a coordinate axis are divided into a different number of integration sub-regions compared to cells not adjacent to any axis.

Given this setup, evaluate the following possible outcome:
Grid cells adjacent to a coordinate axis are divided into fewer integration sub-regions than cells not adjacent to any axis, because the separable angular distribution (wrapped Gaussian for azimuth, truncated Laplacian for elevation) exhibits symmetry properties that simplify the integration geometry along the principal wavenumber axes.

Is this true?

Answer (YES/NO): NO